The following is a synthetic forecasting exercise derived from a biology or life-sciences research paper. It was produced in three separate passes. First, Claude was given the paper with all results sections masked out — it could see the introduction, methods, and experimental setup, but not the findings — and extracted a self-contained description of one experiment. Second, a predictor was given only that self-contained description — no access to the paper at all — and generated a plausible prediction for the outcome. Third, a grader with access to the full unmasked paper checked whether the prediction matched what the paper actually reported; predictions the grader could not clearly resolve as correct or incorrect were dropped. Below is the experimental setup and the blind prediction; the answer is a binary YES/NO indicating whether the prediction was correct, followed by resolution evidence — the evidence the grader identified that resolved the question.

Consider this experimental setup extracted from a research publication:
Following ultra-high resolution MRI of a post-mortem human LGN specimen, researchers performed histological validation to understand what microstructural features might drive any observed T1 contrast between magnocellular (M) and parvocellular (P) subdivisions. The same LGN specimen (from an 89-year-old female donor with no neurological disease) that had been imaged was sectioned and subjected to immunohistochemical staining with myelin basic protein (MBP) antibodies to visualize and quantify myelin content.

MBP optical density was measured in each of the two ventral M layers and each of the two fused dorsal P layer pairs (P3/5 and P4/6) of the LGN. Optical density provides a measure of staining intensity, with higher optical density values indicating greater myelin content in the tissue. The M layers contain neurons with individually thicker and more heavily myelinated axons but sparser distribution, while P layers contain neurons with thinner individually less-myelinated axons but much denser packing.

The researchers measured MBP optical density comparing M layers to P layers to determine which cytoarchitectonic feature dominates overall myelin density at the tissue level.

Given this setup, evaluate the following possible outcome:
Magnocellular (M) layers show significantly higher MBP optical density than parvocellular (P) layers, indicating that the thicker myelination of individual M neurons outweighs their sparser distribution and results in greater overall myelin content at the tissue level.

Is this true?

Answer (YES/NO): NO